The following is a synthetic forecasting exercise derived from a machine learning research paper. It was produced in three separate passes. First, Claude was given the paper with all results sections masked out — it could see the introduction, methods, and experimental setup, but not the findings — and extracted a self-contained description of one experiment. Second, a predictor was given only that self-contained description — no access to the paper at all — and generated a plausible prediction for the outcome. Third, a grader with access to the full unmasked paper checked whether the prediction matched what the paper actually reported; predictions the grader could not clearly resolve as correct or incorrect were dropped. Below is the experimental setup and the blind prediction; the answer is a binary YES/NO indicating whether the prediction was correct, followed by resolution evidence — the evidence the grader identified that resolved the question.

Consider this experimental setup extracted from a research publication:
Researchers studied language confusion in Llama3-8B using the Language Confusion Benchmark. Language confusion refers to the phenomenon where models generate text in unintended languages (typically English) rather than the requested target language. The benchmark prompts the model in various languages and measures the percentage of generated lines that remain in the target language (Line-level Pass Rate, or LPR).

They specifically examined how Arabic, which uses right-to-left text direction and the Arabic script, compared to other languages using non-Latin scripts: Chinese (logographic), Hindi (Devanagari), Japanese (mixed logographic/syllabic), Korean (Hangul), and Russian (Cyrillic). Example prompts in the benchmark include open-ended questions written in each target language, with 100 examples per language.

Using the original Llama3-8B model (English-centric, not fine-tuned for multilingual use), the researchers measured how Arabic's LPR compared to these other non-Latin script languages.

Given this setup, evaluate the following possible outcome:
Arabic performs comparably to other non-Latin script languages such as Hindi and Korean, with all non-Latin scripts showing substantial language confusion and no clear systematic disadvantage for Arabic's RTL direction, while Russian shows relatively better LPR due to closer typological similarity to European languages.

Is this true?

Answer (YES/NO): NO